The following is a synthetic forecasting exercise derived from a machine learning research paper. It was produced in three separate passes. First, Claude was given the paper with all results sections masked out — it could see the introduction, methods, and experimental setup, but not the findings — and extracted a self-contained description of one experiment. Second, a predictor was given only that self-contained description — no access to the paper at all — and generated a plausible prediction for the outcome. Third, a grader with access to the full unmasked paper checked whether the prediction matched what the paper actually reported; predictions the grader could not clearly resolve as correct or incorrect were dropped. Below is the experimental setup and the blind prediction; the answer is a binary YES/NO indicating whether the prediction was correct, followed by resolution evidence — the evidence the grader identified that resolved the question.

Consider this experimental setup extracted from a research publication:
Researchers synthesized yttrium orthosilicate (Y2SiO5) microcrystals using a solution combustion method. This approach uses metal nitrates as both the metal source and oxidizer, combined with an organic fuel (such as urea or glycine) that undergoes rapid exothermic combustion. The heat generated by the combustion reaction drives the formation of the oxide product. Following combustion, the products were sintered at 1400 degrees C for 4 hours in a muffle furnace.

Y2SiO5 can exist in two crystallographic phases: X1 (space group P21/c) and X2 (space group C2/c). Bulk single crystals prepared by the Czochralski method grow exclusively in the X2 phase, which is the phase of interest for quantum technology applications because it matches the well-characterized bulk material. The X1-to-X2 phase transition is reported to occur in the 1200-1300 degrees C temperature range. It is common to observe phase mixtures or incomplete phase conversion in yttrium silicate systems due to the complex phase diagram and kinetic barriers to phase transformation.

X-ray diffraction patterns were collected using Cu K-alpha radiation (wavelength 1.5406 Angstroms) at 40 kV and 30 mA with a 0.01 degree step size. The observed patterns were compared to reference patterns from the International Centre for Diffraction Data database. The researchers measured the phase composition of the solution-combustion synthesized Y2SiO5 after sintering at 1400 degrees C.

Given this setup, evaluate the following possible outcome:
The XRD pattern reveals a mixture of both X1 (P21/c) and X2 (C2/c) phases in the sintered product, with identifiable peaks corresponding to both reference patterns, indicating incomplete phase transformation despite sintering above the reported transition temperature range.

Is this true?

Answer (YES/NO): NO